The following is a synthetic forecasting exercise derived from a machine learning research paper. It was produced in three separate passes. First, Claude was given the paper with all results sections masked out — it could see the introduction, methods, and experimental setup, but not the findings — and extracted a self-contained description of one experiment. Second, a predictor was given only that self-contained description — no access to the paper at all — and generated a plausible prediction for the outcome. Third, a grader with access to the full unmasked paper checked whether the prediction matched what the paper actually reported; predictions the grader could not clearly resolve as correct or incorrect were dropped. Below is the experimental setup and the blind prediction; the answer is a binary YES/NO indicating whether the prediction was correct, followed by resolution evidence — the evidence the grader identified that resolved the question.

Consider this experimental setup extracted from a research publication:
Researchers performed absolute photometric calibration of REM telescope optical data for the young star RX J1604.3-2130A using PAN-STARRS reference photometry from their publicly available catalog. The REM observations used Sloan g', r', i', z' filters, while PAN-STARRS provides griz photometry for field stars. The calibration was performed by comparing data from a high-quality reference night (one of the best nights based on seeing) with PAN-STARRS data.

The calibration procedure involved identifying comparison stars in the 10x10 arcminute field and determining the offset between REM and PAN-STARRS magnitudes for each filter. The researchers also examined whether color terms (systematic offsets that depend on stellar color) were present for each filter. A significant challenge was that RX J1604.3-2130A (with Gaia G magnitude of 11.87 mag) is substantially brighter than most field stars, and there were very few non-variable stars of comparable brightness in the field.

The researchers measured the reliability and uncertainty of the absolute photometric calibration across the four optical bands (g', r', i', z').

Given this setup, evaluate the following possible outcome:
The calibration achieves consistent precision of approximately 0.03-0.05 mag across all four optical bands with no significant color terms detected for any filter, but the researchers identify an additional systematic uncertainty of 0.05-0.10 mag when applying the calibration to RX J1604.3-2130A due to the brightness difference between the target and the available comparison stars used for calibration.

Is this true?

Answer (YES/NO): NO